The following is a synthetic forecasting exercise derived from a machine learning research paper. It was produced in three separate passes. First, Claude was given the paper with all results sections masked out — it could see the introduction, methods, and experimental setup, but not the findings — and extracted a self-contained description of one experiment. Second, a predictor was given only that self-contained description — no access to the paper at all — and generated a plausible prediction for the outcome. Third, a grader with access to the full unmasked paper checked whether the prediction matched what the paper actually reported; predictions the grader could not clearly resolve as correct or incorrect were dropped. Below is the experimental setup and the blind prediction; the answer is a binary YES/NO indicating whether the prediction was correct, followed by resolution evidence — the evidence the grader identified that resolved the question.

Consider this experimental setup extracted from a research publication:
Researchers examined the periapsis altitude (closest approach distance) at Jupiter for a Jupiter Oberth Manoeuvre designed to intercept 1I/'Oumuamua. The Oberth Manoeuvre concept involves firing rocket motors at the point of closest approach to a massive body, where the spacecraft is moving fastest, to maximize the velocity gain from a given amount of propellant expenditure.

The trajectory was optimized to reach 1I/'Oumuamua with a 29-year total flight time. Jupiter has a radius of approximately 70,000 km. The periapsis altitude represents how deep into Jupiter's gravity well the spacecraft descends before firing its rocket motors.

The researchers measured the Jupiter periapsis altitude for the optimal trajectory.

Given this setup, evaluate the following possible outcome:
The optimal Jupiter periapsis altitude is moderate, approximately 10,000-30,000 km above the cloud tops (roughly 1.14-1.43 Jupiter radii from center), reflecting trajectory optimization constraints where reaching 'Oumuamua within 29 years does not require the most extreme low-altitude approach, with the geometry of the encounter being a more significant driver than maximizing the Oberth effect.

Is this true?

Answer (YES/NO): NO